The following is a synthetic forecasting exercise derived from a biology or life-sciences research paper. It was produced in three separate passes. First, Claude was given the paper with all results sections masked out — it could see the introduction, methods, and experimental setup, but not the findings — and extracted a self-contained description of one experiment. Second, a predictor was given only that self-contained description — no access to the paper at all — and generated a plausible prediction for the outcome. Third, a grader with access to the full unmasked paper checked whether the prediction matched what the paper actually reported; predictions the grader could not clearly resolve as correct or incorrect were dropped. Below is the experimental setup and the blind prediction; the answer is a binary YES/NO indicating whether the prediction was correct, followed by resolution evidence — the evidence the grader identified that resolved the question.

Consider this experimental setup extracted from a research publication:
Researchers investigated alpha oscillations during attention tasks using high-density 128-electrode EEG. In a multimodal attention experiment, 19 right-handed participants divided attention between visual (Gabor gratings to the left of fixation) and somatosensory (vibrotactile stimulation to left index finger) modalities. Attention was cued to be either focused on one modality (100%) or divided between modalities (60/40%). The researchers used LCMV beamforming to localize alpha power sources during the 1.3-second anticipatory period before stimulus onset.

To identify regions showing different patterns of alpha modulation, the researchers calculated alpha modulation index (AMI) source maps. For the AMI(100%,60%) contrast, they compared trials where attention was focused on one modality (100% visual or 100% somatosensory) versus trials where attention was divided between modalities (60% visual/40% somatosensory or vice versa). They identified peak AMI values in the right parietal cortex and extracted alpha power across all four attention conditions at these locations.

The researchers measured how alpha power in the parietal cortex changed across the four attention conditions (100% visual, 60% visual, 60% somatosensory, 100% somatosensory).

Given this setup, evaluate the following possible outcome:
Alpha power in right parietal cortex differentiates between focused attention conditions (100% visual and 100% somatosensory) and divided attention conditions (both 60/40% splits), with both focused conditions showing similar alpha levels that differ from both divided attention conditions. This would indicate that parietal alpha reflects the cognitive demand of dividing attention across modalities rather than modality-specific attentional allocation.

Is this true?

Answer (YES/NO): YES